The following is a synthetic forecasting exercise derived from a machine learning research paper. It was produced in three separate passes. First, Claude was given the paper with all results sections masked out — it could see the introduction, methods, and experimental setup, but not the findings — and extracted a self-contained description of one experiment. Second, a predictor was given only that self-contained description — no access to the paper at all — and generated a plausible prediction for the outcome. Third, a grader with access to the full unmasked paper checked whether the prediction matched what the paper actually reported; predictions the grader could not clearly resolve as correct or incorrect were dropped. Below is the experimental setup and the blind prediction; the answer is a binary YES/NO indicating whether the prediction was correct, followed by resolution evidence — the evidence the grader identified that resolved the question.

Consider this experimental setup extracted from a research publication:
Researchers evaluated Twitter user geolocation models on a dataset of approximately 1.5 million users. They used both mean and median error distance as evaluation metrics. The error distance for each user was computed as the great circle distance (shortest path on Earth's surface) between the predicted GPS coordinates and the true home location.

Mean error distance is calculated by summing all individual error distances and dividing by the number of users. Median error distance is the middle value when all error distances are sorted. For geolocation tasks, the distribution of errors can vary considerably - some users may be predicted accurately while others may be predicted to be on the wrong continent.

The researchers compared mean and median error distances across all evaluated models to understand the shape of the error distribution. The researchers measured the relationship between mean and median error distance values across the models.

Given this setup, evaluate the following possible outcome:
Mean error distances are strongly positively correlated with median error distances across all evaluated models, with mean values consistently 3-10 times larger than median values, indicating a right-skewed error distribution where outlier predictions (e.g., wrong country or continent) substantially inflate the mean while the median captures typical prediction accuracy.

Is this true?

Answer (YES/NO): NO